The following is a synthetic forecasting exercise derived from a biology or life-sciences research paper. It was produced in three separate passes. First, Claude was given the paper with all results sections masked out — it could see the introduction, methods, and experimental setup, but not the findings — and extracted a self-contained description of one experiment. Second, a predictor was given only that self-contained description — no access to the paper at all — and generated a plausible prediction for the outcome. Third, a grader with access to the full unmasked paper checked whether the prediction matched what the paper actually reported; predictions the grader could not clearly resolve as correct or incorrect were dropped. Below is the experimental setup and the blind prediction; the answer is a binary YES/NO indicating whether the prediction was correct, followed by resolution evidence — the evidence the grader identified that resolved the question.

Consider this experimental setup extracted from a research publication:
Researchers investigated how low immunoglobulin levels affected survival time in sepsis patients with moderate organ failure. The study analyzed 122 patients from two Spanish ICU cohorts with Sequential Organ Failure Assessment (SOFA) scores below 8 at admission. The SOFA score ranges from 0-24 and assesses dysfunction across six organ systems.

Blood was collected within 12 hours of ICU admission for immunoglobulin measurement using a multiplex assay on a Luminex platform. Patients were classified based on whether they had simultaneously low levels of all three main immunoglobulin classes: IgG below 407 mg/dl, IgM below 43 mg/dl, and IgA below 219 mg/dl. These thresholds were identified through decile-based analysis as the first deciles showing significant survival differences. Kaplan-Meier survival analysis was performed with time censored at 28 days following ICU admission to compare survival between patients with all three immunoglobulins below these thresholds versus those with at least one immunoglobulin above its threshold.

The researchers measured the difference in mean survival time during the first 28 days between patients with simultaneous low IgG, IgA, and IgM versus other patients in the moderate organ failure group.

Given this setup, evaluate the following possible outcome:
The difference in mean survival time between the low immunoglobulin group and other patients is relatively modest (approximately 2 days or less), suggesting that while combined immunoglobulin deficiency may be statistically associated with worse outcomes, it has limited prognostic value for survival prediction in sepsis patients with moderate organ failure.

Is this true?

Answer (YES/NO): NO